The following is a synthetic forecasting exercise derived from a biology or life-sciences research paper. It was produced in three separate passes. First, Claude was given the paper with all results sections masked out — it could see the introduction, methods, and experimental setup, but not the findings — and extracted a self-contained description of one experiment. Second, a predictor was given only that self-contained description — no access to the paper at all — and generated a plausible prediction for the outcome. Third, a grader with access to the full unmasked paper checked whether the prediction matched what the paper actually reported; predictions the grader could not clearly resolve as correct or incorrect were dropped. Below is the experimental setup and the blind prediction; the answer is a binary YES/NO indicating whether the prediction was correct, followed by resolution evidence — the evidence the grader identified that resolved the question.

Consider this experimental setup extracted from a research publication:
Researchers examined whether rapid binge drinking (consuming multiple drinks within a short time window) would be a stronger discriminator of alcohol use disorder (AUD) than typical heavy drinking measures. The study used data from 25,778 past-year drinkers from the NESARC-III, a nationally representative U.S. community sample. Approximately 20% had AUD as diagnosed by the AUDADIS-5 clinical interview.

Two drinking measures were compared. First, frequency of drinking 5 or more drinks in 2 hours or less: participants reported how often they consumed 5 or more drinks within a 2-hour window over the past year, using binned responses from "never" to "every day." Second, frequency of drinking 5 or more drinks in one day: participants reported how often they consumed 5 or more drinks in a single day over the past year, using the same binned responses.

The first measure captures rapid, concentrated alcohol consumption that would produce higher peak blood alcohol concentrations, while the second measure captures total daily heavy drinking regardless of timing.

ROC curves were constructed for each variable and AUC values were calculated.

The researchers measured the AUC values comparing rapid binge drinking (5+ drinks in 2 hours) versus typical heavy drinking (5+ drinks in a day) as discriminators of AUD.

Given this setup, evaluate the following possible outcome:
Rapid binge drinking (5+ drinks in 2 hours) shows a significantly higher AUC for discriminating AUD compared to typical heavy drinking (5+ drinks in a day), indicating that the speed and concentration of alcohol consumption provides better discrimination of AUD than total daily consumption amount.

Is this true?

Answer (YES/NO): NO